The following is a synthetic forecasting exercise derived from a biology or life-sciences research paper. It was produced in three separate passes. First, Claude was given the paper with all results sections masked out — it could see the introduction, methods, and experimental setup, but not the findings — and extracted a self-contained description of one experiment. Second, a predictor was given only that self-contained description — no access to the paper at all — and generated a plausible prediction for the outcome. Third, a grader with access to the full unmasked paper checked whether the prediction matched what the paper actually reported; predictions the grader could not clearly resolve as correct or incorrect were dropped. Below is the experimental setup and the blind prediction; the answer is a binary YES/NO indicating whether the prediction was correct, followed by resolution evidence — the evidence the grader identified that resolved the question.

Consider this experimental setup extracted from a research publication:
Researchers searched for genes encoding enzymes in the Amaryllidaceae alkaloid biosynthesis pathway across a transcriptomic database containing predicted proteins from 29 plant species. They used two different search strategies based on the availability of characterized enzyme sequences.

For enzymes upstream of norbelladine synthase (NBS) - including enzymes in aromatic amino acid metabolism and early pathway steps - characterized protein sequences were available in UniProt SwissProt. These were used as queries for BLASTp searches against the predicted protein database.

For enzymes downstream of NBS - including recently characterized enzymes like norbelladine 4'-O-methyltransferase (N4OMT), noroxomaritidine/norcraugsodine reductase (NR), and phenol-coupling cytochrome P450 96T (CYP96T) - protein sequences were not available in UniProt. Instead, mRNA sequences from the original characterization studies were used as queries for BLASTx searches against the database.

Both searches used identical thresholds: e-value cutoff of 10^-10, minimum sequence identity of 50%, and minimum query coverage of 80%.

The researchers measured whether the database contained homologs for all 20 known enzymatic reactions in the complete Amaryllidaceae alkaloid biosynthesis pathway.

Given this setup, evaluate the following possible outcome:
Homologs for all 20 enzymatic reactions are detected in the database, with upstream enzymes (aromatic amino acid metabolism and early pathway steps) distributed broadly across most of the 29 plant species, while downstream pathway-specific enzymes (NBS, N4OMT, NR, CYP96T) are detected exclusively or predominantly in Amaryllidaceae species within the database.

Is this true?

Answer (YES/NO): NO